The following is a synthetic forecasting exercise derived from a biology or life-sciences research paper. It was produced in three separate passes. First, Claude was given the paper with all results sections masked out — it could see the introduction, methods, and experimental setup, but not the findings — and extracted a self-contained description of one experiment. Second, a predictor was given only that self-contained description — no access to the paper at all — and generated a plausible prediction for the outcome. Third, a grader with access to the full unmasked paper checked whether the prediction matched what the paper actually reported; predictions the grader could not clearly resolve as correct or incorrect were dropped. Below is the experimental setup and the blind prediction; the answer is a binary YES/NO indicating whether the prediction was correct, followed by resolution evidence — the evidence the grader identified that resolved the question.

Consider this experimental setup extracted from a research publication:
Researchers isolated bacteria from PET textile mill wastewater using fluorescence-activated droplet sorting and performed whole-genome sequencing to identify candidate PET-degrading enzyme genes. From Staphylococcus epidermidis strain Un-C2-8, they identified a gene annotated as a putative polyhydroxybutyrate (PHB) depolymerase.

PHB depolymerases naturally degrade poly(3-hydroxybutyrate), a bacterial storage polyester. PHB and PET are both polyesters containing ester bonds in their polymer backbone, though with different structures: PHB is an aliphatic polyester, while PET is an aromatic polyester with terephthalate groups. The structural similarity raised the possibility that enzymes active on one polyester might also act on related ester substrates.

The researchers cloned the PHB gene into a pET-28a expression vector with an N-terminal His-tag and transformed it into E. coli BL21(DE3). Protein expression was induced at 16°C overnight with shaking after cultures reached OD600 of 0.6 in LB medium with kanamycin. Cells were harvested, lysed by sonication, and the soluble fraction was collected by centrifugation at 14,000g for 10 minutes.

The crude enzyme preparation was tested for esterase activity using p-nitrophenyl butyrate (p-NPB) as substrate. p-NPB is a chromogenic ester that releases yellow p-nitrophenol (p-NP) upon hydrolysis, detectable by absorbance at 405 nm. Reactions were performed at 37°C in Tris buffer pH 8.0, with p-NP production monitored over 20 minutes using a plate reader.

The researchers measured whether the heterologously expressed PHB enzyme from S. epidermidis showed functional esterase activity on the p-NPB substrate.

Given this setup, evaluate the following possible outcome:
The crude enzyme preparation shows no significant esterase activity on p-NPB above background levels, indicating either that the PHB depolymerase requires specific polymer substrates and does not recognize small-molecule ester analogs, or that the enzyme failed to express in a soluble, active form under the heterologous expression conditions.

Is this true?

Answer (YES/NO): NO